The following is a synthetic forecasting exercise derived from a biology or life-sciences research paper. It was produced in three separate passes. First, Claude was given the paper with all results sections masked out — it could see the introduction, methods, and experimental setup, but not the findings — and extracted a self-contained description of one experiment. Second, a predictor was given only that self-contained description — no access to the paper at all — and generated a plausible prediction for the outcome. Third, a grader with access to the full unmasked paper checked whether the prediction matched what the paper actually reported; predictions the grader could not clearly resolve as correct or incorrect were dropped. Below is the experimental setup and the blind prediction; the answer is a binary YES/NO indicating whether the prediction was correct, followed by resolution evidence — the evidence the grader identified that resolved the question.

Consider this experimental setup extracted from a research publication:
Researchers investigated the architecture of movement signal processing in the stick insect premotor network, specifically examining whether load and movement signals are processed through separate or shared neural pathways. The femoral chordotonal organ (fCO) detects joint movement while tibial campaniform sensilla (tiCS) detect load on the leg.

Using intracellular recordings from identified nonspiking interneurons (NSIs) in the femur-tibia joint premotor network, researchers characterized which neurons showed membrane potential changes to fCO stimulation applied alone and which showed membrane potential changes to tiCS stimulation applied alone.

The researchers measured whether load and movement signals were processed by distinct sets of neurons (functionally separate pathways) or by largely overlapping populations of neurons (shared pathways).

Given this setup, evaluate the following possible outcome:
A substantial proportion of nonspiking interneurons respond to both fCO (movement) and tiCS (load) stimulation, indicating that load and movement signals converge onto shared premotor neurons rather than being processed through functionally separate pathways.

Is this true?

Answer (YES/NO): YES